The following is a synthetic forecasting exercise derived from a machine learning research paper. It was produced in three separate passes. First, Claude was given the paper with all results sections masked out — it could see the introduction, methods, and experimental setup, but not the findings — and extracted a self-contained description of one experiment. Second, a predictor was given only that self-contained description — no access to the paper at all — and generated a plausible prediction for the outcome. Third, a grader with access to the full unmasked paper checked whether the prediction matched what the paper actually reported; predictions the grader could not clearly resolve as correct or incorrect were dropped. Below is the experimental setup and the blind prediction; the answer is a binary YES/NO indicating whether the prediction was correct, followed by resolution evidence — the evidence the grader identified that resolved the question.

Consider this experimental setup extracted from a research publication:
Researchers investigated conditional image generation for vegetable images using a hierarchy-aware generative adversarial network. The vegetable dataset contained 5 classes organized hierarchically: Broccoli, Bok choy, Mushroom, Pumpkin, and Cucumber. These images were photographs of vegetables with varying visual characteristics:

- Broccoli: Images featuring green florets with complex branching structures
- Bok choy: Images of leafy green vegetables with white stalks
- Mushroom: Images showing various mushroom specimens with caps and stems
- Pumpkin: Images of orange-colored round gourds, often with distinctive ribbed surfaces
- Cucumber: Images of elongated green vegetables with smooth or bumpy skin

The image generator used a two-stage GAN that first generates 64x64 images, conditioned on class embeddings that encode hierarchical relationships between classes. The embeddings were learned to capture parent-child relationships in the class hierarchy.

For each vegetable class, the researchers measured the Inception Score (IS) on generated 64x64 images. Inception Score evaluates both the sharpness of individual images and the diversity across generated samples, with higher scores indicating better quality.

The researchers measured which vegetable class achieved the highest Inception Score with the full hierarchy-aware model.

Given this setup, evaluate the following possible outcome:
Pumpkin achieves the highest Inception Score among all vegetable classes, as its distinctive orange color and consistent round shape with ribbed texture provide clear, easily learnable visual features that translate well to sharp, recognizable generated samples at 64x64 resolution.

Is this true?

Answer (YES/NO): YES